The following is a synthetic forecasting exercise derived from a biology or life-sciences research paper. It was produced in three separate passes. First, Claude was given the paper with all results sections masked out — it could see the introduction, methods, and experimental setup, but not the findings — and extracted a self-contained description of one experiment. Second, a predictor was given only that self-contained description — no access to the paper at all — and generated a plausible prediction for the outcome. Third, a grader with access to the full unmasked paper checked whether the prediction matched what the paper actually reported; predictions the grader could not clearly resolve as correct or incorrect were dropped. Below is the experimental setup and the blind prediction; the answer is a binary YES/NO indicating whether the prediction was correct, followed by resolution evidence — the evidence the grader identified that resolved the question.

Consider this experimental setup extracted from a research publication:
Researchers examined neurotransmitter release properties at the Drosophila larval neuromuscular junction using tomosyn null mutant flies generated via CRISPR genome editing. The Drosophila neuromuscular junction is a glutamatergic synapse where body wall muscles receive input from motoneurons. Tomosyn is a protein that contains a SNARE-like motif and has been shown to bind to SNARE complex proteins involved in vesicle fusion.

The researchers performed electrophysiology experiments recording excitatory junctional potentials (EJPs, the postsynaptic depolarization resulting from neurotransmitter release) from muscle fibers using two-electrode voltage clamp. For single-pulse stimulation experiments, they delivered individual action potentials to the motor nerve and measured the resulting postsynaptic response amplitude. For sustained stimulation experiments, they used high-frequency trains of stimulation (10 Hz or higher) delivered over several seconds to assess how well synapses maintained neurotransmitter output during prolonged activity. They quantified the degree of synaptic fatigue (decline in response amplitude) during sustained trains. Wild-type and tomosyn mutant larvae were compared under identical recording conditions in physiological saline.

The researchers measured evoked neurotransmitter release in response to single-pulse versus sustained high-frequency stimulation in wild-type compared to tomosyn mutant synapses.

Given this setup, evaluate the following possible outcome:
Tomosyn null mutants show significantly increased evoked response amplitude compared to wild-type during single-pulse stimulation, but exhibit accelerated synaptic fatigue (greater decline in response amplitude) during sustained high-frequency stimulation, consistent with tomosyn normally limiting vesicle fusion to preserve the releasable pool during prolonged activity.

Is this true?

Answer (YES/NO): YES